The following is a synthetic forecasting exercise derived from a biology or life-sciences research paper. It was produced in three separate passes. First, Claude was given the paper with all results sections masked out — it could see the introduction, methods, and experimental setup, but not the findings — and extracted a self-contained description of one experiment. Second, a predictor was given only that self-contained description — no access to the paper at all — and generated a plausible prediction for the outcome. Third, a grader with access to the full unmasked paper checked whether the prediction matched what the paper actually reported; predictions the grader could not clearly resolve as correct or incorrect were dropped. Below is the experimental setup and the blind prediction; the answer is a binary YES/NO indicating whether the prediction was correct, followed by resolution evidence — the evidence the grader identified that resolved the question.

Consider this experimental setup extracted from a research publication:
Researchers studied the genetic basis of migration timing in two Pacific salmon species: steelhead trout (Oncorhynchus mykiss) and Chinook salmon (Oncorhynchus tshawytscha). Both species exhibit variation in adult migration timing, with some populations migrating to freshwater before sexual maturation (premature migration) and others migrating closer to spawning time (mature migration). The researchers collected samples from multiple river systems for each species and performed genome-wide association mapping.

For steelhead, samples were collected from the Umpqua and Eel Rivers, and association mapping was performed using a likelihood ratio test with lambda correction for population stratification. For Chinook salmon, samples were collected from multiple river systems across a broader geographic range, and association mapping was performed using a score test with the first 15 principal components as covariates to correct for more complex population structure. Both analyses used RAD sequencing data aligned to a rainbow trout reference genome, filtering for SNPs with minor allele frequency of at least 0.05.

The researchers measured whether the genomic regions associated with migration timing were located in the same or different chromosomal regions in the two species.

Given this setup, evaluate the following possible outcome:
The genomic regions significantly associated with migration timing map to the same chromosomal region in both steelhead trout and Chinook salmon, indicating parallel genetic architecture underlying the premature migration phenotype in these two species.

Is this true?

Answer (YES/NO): YES